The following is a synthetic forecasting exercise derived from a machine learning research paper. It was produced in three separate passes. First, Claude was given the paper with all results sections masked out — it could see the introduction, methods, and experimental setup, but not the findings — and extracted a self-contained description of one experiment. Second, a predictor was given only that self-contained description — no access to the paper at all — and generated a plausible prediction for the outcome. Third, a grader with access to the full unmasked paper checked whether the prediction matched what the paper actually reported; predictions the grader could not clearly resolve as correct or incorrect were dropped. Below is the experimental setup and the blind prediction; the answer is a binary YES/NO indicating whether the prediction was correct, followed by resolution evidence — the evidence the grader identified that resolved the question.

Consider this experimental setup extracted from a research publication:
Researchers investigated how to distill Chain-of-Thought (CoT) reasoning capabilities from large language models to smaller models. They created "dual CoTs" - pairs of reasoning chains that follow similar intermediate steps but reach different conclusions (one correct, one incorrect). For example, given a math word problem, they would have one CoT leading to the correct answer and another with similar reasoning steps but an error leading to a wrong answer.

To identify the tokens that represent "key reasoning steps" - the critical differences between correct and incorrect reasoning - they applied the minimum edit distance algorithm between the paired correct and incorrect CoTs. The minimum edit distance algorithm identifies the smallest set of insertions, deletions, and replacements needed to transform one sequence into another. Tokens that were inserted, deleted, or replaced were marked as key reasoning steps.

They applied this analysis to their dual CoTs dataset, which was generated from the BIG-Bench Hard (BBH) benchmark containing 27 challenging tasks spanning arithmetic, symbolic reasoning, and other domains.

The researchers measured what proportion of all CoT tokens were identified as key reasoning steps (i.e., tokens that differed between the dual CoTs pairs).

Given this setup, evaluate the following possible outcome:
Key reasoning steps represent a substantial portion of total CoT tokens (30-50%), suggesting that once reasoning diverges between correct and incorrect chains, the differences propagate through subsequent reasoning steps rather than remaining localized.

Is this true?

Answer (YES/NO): NO